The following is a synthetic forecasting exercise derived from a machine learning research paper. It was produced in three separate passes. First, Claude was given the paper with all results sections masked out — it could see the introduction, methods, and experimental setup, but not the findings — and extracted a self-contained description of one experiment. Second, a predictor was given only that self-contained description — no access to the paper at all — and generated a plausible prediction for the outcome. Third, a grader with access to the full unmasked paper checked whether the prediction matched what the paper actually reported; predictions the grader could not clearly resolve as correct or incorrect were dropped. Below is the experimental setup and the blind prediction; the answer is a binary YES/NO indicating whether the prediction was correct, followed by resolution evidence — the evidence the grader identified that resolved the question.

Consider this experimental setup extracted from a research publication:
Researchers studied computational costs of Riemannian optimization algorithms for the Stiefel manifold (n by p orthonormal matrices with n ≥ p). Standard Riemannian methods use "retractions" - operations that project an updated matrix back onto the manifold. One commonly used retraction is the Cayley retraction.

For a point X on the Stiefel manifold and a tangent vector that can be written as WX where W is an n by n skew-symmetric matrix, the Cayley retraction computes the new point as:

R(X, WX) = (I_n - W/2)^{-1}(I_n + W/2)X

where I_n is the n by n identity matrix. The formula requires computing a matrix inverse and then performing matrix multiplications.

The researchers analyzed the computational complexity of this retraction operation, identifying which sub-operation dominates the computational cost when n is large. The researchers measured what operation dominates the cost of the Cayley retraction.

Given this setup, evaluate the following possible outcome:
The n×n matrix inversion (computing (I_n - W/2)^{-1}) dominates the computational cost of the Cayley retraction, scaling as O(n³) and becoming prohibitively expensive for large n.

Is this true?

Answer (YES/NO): NO